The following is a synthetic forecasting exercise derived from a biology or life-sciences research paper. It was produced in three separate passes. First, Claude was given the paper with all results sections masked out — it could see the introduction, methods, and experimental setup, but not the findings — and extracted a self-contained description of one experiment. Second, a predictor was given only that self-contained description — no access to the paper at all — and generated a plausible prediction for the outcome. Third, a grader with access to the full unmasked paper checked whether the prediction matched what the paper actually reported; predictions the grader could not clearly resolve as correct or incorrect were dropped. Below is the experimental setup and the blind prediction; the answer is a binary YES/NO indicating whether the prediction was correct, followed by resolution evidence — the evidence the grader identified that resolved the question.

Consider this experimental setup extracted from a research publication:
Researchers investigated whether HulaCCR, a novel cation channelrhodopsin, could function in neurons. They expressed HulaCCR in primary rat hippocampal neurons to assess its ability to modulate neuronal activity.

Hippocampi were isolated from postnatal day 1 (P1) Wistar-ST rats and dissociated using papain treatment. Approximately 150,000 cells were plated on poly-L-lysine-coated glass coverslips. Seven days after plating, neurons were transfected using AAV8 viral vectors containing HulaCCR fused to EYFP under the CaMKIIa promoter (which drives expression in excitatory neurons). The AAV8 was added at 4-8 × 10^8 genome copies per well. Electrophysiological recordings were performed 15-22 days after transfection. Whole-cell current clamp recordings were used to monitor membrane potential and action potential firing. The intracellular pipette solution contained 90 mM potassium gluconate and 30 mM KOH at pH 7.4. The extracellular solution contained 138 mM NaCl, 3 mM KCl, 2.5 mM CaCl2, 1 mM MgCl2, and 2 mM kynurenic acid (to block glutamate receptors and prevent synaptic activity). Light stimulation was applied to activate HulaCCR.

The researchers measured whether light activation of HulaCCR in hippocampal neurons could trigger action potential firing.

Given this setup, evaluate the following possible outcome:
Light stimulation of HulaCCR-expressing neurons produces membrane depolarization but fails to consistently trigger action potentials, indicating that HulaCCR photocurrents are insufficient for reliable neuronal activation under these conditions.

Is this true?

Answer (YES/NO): NO